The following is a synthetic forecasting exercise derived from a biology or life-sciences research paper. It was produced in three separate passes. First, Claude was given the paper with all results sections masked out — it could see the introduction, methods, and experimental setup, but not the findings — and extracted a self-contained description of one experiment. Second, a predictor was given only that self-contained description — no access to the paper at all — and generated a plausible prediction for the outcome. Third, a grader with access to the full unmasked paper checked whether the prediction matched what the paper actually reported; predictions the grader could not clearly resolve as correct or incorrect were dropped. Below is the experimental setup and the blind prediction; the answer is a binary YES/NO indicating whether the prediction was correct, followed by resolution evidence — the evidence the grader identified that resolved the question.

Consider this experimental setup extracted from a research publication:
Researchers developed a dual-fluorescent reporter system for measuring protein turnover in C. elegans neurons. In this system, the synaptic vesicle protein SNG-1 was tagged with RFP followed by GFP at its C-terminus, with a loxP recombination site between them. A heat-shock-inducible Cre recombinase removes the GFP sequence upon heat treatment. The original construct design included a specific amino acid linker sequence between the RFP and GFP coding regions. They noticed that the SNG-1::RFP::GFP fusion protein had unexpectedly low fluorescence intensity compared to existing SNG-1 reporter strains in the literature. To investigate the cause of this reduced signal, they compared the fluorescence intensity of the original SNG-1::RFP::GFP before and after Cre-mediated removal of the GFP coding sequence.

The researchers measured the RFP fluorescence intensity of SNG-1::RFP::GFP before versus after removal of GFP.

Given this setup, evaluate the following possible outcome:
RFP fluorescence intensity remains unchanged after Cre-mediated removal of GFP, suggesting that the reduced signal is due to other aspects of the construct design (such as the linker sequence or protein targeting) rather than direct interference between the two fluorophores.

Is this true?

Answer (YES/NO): NO